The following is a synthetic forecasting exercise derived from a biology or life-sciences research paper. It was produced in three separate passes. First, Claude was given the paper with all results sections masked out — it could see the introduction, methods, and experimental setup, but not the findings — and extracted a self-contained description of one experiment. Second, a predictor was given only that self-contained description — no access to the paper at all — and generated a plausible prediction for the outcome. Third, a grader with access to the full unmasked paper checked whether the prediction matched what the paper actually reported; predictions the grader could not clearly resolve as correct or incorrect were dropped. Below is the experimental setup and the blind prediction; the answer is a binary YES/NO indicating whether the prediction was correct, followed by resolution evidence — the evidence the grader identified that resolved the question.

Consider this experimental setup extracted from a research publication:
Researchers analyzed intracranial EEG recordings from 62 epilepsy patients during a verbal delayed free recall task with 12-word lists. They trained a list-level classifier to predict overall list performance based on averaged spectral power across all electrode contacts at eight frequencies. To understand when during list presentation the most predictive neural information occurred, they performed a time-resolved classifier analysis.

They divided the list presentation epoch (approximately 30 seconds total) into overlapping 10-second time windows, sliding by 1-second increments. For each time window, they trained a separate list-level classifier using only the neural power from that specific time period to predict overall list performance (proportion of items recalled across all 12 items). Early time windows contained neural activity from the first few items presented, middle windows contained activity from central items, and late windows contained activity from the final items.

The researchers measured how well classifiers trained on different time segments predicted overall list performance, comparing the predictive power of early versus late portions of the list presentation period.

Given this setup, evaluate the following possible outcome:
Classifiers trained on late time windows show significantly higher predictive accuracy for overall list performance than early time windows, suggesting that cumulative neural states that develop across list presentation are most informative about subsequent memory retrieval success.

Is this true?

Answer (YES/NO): YES